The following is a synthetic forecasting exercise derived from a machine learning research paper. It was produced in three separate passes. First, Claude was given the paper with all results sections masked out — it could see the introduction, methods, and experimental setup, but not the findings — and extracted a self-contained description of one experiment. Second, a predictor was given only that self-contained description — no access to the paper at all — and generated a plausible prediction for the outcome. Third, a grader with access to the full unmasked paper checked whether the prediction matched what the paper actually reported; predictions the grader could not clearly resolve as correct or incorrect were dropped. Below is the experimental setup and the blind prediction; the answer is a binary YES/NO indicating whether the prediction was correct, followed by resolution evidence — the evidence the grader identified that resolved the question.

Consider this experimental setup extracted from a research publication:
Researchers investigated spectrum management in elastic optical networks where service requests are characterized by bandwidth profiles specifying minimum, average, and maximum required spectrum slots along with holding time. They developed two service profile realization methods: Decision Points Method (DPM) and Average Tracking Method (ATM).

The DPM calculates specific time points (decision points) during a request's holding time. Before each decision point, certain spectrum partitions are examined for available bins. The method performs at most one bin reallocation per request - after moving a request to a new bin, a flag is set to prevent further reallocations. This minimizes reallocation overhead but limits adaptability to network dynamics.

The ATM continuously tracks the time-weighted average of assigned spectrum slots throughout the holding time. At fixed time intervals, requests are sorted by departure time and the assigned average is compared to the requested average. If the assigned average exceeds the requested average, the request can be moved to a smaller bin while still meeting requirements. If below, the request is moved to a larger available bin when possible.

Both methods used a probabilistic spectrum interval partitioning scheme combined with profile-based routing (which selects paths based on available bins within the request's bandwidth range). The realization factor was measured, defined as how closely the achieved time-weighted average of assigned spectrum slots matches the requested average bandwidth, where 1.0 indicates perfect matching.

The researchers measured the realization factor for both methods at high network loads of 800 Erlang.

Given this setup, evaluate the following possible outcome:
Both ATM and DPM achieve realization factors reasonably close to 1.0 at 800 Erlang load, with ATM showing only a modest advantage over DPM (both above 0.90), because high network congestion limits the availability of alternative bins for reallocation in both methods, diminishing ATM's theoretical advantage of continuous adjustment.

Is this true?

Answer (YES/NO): NO